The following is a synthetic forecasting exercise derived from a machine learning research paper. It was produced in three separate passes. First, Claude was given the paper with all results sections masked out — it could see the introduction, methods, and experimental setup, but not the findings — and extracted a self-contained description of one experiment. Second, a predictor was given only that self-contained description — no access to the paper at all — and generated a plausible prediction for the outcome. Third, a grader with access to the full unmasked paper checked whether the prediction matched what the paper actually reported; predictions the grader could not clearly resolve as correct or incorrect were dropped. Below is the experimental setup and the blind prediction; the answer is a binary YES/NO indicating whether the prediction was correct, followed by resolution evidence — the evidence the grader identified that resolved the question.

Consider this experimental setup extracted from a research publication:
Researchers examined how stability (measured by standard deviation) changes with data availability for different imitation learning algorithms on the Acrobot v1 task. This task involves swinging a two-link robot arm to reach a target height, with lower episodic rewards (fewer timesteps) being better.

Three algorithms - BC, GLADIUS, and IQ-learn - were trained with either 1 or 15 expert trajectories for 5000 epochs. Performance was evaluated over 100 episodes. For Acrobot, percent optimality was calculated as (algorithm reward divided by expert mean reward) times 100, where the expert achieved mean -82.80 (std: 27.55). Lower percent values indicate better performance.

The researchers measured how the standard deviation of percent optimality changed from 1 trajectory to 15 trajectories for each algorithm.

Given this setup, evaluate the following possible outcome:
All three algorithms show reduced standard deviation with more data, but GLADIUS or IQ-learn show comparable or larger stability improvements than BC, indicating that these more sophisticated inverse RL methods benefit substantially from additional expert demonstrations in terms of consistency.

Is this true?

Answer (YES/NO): YES